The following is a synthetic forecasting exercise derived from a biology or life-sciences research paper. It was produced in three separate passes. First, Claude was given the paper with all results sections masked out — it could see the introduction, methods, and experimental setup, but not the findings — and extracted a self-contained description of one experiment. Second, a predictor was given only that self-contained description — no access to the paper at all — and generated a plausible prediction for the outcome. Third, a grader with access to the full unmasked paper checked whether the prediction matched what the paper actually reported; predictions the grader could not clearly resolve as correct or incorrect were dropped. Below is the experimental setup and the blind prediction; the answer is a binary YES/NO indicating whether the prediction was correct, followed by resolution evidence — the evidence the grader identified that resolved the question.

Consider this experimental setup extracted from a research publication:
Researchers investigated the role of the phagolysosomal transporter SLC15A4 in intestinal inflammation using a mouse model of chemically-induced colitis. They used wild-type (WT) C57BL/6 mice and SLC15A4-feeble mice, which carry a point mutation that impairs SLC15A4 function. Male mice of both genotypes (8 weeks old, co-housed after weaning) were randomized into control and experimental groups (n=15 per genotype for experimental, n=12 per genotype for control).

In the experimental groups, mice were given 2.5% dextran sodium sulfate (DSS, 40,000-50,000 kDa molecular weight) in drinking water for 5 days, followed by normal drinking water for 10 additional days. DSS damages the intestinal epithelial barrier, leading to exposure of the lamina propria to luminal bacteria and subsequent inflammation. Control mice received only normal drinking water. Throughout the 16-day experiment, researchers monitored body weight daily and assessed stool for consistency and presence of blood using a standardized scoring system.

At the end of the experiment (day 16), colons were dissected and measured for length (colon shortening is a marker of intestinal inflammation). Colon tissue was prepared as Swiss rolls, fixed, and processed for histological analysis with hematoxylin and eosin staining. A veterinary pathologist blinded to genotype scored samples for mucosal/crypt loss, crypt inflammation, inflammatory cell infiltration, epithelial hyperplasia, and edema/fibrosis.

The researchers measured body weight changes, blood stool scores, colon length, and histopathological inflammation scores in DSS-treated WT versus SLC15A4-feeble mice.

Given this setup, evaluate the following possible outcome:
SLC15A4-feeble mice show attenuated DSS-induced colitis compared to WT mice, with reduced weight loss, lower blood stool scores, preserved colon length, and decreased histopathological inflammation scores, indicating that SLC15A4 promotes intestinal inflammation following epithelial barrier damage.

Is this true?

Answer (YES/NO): YES